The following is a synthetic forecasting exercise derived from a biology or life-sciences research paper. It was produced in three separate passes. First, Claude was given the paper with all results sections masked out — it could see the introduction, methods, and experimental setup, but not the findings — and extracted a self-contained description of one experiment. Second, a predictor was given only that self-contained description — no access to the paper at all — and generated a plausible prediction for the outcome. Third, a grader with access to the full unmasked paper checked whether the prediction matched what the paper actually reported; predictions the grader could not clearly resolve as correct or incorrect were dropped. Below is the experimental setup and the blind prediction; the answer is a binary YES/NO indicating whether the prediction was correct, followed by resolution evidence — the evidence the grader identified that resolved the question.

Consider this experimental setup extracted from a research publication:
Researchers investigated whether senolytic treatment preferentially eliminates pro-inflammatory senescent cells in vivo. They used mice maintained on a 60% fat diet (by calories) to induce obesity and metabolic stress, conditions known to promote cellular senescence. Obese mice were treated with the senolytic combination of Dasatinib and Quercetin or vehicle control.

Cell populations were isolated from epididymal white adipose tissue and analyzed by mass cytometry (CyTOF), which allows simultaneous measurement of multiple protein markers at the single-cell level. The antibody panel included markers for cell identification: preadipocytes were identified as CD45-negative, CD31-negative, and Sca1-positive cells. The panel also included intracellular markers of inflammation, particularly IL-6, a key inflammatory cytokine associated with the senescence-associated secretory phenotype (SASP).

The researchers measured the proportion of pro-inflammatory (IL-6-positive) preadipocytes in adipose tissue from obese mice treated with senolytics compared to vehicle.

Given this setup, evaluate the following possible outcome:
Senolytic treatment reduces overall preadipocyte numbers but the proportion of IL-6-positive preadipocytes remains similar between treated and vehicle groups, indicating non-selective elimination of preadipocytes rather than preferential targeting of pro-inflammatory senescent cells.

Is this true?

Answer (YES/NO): NO